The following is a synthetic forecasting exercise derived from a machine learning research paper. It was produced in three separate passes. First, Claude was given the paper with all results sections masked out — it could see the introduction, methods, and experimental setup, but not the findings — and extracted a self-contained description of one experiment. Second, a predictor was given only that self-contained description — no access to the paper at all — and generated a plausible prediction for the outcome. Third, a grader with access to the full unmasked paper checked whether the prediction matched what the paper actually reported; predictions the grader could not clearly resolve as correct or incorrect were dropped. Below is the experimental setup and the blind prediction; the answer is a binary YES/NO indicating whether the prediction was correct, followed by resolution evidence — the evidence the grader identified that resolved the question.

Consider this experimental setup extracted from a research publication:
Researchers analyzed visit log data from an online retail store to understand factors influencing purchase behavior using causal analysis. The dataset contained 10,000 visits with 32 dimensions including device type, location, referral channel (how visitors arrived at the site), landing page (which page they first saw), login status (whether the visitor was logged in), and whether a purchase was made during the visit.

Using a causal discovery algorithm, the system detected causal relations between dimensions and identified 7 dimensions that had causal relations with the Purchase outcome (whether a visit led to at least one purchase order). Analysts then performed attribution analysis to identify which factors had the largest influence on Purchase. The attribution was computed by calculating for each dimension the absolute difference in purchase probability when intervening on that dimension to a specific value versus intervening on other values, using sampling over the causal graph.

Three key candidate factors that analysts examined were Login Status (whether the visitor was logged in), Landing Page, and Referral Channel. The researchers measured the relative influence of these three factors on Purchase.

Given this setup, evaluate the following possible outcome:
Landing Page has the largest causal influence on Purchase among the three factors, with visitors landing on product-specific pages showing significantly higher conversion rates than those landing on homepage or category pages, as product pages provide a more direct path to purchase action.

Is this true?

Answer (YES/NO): NO